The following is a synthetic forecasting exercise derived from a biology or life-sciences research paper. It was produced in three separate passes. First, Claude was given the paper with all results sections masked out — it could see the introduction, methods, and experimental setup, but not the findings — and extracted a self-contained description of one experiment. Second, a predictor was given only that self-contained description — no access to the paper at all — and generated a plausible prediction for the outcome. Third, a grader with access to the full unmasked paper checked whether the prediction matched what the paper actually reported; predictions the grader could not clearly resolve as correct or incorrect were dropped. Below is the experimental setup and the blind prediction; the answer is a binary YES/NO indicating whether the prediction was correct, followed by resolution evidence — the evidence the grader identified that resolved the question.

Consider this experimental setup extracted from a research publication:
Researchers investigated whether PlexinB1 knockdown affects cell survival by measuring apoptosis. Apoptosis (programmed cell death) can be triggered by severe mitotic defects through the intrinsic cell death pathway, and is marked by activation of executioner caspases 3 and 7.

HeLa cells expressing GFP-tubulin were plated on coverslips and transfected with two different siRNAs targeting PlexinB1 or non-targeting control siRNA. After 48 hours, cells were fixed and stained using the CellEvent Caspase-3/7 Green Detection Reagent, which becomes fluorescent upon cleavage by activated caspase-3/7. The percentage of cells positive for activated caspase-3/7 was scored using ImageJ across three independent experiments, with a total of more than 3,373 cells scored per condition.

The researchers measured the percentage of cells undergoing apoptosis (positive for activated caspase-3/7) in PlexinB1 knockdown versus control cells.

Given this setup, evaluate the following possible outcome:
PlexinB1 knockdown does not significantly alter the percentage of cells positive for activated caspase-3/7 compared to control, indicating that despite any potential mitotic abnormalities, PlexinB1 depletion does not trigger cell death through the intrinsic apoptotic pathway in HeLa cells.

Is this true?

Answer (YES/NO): NO